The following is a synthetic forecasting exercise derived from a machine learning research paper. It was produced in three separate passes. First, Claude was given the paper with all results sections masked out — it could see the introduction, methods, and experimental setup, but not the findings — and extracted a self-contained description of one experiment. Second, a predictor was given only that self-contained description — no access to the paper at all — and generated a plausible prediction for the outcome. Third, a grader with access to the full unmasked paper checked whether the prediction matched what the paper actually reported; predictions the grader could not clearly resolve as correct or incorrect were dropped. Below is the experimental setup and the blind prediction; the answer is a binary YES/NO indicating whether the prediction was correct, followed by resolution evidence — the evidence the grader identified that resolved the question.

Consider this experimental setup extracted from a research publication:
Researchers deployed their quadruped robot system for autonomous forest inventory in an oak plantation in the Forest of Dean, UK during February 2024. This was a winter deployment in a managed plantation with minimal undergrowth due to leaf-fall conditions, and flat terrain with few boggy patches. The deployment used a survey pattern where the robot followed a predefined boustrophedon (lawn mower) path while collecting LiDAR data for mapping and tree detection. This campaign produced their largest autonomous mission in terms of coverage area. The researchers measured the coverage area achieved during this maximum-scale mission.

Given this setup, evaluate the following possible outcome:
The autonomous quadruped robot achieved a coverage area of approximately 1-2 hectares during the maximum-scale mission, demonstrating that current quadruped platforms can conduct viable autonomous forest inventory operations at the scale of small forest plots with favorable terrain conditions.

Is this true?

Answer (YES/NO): YES